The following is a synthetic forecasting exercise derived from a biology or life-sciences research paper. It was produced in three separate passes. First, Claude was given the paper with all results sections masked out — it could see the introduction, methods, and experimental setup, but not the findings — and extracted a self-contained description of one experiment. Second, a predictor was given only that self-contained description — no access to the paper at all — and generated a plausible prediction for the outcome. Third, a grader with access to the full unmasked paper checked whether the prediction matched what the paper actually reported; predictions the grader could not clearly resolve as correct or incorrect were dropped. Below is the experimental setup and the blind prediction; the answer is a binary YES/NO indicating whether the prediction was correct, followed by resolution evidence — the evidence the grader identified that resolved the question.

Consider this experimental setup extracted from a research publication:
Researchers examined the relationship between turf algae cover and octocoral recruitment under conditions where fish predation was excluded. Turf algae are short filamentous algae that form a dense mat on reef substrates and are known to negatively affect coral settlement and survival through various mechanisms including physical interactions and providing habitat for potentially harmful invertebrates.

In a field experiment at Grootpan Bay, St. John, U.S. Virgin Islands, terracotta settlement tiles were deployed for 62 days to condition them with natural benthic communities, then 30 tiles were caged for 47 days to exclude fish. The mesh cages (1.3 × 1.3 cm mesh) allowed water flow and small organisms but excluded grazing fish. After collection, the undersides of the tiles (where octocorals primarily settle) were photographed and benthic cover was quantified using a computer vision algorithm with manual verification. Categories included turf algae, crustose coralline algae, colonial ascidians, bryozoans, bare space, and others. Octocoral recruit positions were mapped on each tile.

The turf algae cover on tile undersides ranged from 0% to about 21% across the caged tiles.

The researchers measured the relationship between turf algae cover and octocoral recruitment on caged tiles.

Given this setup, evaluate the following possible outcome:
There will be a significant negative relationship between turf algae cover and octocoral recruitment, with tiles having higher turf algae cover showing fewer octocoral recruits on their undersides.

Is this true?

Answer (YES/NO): NO